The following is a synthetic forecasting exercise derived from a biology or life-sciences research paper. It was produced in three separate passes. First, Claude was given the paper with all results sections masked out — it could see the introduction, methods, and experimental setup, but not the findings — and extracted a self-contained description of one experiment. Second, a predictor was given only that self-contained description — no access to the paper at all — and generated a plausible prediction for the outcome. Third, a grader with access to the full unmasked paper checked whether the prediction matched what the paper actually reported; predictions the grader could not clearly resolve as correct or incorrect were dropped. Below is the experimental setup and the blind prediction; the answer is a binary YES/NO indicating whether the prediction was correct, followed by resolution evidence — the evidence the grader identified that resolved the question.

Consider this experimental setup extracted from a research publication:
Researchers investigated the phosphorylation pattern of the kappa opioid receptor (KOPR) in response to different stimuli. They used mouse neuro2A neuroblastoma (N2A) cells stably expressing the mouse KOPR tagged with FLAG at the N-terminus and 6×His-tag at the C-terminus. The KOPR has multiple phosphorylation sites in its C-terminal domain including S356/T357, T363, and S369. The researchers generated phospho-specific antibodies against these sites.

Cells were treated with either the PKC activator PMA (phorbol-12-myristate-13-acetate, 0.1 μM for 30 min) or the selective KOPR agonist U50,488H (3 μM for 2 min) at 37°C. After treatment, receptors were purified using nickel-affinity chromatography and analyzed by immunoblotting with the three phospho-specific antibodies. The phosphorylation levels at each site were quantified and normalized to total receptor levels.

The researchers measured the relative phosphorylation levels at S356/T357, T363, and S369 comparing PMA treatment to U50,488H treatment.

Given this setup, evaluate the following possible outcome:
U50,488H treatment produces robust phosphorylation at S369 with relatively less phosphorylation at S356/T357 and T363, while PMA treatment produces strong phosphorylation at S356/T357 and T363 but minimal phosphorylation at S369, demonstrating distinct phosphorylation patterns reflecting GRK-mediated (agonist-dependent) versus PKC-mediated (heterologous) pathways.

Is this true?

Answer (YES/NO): NO